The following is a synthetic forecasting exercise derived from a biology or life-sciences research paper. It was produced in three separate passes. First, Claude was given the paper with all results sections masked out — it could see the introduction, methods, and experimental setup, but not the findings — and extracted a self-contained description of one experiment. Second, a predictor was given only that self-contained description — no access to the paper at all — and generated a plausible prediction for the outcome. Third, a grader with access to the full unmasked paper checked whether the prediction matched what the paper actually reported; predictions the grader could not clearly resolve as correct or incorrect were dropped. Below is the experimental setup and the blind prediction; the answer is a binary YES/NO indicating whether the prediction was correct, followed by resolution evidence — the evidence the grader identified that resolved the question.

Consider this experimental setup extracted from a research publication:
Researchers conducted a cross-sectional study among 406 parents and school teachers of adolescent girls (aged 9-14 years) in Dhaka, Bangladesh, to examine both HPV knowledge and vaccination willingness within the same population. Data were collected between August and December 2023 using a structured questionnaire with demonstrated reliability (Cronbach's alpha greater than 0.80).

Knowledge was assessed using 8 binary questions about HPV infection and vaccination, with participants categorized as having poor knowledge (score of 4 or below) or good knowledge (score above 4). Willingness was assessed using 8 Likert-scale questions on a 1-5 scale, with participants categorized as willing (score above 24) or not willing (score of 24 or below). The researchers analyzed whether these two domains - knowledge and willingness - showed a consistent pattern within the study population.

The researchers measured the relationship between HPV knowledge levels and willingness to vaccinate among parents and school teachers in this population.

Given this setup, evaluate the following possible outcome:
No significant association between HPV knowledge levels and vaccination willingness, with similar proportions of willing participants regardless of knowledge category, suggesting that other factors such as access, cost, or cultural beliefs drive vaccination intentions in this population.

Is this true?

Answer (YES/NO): YES